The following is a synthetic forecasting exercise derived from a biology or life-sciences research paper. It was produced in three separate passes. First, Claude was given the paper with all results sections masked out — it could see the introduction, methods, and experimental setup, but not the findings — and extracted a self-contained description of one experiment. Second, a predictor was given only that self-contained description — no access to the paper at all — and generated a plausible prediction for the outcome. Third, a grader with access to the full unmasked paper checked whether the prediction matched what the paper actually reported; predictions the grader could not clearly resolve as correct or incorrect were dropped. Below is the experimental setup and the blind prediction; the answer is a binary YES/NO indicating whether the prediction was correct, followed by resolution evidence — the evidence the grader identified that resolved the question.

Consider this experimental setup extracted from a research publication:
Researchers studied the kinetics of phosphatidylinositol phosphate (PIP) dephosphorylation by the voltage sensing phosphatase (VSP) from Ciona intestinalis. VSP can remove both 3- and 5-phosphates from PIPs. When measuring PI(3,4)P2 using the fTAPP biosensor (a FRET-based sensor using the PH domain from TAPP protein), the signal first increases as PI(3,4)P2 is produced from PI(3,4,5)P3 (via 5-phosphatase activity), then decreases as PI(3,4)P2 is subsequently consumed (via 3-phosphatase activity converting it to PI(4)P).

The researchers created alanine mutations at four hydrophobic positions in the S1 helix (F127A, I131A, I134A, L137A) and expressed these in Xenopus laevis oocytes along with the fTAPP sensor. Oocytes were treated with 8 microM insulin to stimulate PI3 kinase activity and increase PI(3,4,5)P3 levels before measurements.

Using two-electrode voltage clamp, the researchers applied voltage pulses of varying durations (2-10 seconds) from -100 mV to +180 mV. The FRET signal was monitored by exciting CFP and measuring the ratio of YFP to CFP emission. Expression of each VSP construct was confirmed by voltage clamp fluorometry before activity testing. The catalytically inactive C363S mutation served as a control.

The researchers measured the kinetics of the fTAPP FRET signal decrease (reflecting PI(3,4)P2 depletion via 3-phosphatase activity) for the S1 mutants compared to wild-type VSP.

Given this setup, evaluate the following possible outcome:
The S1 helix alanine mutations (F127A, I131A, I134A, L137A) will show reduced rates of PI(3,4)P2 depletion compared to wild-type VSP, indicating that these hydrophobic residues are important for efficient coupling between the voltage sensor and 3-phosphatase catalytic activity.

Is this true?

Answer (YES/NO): NO